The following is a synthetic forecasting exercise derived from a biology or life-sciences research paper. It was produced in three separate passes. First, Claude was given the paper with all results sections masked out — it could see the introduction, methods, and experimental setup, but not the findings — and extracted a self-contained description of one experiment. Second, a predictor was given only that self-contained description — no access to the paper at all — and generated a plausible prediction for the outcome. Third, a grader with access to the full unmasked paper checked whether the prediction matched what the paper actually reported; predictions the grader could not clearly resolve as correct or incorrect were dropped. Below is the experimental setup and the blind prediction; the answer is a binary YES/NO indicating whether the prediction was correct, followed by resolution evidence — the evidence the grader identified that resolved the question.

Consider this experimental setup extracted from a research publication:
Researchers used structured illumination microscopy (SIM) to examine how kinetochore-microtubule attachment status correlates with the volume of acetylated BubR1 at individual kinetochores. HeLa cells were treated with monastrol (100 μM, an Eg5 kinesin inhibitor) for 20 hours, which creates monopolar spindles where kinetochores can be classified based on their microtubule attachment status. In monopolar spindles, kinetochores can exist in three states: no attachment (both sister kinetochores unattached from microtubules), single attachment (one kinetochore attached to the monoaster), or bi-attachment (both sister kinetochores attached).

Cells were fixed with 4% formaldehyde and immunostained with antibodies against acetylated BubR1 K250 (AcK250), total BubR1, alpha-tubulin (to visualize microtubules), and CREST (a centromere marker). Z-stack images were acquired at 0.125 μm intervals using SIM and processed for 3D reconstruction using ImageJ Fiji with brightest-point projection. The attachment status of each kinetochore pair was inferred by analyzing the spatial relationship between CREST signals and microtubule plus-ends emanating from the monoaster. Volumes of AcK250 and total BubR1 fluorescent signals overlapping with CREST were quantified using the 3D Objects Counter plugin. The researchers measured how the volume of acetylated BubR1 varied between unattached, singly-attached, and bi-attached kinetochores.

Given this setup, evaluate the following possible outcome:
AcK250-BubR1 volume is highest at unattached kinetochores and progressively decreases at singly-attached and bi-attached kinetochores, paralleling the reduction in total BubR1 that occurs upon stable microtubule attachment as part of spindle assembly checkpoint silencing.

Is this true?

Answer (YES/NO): YES